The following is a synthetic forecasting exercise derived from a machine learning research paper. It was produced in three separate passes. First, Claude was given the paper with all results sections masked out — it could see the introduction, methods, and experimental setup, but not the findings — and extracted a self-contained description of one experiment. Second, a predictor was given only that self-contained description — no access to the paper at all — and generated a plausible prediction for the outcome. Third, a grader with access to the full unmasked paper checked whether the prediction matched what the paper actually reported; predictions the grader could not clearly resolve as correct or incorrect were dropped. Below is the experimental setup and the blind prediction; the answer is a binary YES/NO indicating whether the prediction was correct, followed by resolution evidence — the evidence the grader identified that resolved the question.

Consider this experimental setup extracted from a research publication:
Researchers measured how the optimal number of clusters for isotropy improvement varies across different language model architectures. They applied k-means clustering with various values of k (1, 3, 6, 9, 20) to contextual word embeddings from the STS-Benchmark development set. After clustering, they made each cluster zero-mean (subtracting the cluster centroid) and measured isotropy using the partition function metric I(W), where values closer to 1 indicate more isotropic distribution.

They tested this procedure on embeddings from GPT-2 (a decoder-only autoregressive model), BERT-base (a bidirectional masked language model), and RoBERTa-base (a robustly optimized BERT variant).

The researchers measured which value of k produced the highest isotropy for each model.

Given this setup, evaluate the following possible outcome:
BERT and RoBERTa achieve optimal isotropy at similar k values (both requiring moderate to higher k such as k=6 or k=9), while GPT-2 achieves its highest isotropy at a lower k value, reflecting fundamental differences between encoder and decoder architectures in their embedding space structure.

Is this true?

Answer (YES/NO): NO